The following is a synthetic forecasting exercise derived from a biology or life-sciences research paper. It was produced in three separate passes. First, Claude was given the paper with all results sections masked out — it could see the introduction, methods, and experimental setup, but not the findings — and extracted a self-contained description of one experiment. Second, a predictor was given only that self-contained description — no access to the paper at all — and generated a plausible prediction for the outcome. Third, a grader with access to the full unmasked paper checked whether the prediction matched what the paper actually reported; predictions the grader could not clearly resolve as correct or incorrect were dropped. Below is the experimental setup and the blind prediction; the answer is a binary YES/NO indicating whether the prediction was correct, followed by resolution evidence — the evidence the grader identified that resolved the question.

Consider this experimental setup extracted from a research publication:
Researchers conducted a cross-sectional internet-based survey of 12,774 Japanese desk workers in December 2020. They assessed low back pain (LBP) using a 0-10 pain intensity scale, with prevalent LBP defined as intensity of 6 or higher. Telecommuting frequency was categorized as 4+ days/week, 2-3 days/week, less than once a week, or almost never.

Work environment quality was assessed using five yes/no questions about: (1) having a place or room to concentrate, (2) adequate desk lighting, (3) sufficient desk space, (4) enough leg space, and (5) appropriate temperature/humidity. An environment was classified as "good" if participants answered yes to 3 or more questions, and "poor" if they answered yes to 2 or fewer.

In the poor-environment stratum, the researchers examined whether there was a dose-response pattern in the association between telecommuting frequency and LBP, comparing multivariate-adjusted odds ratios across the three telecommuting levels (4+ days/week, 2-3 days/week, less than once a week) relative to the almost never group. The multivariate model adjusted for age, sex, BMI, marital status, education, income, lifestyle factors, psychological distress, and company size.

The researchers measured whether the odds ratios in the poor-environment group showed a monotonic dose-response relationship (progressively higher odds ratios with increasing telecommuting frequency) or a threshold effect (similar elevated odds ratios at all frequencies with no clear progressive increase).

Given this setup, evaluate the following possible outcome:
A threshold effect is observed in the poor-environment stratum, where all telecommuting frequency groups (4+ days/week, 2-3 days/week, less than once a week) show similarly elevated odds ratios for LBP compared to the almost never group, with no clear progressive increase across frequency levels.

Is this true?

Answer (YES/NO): NO